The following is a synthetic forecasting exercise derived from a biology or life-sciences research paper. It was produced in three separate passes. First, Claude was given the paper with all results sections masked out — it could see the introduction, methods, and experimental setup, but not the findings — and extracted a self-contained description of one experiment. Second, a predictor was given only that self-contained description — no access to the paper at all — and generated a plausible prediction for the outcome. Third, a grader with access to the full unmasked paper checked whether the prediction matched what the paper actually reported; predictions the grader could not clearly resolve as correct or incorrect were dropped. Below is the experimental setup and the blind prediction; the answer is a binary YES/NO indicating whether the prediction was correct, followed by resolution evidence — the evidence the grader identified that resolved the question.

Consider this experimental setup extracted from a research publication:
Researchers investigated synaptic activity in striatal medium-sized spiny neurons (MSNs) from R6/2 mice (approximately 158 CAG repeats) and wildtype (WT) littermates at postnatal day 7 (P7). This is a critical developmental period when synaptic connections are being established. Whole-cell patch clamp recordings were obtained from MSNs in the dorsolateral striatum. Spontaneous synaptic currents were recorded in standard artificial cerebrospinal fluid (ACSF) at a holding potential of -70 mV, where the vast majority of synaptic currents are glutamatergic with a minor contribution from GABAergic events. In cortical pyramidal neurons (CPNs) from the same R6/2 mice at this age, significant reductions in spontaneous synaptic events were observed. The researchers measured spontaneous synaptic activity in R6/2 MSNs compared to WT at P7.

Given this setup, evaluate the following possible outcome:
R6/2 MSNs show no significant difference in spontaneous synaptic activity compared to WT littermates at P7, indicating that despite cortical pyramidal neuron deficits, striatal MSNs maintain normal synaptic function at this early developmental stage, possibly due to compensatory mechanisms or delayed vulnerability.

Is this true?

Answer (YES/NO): YES